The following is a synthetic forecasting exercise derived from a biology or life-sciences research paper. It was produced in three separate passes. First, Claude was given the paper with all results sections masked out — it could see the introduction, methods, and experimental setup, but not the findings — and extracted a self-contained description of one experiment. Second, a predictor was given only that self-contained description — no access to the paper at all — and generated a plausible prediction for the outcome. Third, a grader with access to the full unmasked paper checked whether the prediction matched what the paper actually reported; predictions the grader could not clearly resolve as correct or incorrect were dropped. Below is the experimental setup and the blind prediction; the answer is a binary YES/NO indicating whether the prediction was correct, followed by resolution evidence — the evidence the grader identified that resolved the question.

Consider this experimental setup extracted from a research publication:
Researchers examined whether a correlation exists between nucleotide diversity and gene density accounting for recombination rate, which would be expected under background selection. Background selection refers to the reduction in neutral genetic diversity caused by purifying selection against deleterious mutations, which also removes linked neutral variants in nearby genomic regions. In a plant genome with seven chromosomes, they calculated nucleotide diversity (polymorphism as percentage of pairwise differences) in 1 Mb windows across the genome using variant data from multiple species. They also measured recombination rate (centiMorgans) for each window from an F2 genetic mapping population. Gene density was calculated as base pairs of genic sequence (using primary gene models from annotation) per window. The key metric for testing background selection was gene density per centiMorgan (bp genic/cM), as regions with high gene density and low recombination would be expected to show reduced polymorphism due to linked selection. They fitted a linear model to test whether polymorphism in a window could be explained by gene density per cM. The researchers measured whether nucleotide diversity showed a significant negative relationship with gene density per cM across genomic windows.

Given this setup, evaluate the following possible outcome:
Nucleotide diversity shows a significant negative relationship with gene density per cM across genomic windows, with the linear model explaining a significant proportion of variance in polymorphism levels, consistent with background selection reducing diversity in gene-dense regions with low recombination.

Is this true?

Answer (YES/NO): NO